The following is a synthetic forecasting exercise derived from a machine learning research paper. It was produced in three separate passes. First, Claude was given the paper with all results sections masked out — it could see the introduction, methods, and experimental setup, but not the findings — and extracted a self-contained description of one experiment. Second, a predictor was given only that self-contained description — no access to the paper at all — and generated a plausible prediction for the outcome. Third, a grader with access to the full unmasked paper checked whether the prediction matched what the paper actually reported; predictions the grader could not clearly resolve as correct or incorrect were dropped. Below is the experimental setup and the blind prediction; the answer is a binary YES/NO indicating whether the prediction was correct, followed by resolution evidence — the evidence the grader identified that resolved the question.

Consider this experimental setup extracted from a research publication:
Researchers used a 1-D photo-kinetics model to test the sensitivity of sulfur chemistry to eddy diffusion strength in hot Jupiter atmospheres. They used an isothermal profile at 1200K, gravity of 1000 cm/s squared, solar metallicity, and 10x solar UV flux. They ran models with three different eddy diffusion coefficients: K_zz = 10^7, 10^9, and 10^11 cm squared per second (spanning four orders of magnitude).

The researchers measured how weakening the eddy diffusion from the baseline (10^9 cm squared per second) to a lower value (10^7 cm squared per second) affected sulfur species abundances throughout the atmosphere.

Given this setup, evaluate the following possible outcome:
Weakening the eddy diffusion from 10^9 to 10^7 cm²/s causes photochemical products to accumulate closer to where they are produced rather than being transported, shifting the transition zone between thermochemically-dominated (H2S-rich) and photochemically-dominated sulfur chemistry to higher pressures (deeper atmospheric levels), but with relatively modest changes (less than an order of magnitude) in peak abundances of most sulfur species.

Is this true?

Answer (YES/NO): NO